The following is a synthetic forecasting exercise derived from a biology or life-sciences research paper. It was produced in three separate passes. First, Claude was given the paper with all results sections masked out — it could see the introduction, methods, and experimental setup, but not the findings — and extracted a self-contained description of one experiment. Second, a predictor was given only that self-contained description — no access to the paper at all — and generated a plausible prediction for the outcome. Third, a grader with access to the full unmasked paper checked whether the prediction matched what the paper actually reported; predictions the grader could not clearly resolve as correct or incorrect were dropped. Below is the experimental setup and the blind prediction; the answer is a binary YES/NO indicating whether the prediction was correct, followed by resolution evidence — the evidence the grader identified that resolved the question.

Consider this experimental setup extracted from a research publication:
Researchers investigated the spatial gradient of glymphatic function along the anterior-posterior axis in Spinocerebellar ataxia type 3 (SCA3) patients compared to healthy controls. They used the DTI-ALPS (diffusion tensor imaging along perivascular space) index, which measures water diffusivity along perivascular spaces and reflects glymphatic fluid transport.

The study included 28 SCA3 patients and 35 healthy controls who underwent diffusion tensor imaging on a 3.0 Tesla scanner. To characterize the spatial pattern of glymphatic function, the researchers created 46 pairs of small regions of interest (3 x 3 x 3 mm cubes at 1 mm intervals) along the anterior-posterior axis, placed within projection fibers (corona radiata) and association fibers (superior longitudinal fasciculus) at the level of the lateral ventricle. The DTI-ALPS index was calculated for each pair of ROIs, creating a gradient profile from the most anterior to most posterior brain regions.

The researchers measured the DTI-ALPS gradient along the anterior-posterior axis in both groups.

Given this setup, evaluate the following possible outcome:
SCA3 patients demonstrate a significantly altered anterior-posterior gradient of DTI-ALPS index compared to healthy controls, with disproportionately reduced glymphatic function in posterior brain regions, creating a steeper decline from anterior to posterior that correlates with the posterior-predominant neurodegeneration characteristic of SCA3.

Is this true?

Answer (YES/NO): NO